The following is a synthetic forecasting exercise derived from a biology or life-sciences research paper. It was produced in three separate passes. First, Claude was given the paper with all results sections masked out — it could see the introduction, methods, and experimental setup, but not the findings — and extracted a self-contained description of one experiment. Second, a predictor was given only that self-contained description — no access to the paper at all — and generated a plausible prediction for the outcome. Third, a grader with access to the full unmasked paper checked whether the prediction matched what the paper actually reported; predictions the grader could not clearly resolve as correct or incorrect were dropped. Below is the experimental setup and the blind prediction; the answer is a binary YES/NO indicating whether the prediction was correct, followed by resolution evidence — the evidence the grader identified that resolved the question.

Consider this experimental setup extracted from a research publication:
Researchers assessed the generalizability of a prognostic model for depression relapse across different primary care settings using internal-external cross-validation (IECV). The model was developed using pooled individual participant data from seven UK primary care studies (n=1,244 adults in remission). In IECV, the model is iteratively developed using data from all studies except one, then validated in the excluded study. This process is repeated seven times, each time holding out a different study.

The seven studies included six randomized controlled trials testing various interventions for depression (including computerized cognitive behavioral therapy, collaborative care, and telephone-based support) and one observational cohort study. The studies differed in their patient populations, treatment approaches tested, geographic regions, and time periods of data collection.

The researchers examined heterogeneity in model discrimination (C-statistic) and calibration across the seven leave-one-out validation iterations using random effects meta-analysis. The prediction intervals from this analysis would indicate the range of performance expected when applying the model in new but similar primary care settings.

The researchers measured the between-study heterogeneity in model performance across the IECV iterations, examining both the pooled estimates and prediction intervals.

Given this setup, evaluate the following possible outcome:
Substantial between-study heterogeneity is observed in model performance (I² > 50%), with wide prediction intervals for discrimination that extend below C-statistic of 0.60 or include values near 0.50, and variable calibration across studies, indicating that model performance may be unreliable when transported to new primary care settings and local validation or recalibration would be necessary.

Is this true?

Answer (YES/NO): YES